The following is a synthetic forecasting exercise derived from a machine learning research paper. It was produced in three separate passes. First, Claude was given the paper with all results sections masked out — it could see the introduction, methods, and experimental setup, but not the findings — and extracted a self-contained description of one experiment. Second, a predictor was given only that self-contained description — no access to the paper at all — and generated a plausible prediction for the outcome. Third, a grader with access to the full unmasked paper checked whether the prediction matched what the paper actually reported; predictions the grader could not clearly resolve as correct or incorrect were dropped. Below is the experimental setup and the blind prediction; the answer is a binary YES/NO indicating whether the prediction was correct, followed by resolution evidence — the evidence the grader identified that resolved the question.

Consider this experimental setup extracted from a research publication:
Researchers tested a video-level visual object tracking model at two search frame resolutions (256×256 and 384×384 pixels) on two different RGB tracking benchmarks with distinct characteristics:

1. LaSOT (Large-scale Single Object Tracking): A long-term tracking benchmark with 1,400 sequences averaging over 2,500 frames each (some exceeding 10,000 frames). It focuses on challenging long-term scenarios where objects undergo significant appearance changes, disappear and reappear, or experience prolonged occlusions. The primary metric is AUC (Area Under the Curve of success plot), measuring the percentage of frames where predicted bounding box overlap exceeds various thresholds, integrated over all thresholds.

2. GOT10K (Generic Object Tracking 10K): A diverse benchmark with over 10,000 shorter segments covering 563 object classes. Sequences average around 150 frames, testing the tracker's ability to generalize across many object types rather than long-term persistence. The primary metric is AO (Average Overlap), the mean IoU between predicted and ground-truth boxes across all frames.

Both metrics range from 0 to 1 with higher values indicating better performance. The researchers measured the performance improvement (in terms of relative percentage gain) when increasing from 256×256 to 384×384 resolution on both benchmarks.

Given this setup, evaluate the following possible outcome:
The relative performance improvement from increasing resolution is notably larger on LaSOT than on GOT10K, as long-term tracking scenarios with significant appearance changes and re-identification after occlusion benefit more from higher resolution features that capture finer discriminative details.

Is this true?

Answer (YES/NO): NO